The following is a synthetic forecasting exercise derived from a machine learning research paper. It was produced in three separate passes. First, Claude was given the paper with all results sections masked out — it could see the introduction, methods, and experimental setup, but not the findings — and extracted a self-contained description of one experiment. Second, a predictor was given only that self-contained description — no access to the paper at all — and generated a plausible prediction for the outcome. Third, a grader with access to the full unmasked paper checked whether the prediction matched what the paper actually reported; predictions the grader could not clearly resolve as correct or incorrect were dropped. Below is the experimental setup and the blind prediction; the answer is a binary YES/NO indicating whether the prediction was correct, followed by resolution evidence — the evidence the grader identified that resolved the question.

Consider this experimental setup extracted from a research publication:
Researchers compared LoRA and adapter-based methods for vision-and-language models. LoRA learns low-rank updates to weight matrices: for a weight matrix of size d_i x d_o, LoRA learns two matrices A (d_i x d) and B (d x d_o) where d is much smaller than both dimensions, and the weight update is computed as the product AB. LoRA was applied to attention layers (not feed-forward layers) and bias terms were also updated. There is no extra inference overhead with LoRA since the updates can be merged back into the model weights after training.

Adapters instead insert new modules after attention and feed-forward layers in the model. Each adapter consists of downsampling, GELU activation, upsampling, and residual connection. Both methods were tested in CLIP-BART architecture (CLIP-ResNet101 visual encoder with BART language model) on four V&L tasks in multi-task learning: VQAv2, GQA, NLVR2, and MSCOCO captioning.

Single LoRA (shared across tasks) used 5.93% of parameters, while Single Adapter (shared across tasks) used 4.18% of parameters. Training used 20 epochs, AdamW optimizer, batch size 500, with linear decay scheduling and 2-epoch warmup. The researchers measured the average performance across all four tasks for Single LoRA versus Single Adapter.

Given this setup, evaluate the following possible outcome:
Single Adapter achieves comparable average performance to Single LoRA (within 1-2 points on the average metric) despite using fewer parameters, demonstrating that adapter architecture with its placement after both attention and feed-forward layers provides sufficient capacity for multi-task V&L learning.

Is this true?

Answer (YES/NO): YES